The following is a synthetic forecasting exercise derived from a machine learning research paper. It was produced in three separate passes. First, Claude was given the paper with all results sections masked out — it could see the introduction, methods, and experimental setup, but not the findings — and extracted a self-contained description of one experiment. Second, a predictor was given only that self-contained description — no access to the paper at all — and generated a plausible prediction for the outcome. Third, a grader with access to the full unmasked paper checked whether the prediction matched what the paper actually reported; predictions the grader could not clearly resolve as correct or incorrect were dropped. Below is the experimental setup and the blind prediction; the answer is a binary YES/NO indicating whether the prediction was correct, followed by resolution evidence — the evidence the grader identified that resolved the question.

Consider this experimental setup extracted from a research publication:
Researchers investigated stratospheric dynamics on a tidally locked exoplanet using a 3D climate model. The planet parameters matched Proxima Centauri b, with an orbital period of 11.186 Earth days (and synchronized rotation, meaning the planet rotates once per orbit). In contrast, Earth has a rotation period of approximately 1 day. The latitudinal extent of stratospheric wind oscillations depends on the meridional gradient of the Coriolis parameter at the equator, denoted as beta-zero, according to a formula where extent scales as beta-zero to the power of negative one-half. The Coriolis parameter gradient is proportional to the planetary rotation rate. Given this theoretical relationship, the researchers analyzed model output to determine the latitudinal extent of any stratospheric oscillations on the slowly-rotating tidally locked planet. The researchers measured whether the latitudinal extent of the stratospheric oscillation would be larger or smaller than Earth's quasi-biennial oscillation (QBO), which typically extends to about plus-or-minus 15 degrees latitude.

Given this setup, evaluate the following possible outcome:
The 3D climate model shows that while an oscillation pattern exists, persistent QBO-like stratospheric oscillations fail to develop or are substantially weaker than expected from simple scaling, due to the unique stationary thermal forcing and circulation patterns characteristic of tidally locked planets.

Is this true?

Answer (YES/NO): NO